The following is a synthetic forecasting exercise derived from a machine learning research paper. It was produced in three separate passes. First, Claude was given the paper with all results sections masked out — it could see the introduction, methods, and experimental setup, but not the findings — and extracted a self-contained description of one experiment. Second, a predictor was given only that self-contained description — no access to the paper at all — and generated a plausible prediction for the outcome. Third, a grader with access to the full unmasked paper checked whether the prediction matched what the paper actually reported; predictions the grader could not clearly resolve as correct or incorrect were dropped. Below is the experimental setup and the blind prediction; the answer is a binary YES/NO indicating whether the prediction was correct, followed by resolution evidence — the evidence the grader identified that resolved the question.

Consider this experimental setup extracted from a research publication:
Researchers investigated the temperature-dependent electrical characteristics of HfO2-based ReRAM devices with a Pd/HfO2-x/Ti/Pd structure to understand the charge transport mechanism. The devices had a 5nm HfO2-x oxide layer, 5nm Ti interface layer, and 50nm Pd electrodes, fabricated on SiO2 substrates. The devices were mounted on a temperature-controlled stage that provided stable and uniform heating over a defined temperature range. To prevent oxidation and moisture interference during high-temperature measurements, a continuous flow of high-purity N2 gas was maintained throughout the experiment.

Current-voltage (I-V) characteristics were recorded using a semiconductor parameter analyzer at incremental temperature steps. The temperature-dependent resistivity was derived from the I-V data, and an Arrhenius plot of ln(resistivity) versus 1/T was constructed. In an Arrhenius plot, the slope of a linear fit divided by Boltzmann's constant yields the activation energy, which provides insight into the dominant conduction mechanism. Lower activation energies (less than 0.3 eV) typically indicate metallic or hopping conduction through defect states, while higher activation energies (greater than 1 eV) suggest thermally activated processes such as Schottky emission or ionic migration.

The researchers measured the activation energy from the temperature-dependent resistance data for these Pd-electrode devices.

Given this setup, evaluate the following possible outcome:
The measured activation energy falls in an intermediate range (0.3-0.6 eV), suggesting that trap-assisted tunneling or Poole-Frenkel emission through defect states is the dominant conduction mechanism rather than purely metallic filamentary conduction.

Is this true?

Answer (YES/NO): NO